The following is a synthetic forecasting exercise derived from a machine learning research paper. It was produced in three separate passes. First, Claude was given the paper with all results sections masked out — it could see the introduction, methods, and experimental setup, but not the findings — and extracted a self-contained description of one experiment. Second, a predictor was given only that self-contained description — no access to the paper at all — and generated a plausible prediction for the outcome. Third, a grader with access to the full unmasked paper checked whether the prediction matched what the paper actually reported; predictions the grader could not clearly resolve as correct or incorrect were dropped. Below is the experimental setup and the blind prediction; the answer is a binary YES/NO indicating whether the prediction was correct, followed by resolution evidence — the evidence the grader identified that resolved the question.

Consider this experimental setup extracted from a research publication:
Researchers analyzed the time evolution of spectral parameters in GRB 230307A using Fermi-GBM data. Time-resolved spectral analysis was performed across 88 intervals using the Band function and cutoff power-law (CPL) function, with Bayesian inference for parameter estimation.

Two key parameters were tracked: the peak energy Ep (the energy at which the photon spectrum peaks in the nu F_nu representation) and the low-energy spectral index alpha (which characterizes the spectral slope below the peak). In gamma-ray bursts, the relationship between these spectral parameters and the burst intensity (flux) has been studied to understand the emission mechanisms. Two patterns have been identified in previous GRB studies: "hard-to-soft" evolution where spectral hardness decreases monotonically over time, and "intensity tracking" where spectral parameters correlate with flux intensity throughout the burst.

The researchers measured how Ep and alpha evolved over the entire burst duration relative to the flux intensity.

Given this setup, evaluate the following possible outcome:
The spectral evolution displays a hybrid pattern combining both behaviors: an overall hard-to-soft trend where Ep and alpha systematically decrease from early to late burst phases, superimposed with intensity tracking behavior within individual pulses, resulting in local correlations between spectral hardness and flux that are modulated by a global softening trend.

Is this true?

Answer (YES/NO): NO